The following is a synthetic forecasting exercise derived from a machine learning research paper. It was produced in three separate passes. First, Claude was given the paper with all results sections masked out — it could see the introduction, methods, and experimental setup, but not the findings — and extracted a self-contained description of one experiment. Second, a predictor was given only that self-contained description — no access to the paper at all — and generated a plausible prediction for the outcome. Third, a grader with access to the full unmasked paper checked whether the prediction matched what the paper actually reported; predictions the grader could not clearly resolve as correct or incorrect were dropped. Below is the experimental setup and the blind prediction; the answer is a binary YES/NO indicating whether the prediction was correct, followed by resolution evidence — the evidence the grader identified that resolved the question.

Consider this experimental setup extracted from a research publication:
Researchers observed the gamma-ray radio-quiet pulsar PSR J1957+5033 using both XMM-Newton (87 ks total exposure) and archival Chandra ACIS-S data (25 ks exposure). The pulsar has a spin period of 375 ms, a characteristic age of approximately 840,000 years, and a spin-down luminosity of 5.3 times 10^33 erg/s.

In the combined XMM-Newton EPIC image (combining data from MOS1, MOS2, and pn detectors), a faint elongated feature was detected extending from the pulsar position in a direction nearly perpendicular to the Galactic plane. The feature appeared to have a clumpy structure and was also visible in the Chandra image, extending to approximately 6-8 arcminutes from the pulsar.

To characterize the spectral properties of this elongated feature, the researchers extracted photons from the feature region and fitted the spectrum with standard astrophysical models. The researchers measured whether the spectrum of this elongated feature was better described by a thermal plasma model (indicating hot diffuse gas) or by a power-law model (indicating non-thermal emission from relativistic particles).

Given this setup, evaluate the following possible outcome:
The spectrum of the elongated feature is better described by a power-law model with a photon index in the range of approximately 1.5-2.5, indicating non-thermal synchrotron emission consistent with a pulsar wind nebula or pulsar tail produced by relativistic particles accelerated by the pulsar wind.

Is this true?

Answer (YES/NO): NO